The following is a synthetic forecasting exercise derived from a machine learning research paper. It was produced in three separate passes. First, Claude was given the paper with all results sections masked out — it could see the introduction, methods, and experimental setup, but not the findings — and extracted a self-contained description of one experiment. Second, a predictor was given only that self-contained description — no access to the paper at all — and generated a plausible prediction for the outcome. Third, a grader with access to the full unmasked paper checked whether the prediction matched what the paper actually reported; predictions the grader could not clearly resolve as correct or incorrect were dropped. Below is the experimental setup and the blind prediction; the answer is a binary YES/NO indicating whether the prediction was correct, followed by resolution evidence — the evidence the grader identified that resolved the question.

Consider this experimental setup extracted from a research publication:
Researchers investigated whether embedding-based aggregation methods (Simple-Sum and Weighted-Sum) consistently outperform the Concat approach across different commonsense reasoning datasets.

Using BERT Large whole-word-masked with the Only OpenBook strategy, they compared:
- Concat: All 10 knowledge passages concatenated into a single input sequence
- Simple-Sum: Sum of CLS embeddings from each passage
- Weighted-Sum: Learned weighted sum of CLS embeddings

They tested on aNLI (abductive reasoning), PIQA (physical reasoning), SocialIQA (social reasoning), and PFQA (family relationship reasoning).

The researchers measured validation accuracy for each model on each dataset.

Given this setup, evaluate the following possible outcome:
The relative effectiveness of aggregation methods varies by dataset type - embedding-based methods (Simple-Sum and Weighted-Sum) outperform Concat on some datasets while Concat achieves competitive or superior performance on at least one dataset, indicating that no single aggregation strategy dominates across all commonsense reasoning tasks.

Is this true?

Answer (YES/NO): YES